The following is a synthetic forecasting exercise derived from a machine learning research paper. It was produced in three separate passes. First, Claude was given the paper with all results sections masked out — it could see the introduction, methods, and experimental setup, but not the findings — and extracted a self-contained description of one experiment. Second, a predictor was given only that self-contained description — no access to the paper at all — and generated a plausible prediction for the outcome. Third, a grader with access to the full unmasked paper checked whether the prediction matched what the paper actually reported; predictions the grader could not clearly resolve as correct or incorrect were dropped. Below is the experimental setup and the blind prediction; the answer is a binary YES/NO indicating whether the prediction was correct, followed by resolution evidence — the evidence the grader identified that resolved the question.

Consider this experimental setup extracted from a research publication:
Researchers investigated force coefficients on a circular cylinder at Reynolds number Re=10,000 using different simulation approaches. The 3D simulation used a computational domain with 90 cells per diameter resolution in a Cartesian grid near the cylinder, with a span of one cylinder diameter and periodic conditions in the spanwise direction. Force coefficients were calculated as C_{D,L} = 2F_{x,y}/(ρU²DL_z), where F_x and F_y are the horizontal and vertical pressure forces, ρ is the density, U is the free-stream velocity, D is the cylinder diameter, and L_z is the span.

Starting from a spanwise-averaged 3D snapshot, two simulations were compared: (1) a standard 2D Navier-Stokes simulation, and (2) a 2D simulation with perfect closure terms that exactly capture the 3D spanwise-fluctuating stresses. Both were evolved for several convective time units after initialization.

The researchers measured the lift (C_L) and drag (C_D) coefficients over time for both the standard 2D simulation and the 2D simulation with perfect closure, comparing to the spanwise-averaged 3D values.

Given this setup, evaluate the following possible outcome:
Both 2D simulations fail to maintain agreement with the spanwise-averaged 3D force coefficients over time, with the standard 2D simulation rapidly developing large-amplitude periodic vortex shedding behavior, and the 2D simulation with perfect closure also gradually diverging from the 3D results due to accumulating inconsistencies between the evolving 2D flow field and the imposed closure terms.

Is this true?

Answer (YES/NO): NO